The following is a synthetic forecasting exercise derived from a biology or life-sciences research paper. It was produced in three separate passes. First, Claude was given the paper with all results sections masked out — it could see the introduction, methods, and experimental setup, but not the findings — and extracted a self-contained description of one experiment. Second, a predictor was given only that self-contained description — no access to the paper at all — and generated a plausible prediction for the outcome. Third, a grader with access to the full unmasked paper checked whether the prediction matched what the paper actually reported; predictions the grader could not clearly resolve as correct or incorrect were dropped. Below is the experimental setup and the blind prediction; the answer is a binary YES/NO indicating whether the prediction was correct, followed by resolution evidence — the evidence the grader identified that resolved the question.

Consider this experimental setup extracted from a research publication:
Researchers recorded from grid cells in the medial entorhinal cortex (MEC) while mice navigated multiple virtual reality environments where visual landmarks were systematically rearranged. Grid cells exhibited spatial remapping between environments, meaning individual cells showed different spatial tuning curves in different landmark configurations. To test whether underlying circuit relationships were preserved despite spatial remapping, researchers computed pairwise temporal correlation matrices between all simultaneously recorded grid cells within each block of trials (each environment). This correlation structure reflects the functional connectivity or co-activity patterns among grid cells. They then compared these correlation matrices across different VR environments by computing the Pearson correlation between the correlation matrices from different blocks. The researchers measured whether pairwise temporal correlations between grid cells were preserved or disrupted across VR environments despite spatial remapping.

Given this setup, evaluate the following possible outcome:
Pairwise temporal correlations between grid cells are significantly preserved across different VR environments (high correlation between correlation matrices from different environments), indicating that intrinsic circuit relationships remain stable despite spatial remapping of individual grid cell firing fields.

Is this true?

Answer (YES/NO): YES